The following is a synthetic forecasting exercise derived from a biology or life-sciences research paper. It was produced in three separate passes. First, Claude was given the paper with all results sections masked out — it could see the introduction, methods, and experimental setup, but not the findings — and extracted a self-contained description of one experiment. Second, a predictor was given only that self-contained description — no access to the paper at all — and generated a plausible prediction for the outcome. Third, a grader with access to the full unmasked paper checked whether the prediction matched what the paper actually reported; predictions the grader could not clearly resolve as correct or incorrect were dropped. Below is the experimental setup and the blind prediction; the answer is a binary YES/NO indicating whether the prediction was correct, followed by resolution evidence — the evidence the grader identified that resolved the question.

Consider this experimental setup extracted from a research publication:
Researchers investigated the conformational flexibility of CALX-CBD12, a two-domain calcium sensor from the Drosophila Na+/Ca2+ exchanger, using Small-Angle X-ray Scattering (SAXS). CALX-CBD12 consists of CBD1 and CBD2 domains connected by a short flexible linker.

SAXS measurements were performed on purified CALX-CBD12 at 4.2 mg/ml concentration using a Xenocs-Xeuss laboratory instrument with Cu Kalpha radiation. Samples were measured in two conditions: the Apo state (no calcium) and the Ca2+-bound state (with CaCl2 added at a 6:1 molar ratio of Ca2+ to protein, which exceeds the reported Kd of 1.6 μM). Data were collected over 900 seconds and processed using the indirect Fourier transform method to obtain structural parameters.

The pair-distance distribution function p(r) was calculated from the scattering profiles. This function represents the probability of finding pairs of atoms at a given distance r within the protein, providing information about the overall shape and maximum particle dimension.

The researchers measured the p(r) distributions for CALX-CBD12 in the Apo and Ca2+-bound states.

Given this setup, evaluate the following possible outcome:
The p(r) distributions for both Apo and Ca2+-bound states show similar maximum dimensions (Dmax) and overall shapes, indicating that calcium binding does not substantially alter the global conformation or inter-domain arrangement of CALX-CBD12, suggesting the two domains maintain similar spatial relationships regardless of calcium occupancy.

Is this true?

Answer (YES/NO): NO